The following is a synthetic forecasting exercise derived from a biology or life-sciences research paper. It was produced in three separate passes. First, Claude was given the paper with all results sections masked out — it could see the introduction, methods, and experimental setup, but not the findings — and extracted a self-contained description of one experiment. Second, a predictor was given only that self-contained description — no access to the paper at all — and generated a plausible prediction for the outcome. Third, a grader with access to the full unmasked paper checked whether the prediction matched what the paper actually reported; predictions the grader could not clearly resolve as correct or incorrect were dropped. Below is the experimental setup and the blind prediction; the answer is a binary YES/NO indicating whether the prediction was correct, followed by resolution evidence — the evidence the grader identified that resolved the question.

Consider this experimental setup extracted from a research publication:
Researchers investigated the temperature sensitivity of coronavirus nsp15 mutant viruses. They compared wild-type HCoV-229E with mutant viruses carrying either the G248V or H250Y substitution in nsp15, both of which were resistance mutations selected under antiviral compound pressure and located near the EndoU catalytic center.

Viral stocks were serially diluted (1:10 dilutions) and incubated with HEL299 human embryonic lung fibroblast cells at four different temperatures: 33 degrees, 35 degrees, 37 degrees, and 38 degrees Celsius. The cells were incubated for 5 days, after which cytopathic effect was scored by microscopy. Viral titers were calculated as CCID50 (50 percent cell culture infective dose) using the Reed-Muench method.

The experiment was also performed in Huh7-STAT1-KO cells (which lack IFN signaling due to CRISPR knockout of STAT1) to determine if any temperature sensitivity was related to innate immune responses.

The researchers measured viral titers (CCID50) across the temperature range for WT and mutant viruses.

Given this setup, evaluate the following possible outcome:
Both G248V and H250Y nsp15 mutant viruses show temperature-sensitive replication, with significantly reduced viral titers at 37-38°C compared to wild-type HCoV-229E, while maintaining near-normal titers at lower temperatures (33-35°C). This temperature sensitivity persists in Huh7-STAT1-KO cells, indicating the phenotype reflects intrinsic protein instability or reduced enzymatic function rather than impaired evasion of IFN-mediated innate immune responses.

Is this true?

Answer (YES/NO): NO